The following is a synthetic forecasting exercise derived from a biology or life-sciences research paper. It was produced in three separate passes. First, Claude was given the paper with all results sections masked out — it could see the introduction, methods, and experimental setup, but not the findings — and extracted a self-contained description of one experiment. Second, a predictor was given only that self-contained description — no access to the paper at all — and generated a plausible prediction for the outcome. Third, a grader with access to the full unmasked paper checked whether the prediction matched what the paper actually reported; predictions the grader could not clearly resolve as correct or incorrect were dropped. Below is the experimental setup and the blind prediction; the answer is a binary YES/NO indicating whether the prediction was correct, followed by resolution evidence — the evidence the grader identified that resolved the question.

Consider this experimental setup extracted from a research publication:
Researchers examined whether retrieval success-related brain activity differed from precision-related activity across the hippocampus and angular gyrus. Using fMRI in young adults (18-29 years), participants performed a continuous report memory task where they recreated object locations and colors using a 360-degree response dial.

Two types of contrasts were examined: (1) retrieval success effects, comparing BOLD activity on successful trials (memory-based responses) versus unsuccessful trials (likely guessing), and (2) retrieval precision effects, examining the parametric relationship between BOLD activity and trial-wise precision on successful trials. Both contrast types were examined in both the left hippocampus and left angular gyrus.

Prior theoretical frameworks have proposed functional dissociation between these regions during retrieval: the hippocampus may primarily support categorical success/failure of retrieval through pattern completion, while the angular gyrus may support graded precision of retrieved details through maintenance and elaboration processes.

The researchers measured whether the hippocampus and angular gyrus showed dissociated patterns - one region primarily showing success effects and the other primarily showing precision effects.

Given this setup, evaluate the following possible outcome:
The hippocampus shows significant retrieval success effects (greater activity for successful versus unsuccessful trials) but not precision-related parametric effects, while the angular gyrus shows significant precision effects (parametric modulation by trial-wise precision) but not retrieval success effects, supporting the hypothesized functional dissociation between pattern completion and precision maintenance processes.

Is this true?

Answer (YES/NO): NO